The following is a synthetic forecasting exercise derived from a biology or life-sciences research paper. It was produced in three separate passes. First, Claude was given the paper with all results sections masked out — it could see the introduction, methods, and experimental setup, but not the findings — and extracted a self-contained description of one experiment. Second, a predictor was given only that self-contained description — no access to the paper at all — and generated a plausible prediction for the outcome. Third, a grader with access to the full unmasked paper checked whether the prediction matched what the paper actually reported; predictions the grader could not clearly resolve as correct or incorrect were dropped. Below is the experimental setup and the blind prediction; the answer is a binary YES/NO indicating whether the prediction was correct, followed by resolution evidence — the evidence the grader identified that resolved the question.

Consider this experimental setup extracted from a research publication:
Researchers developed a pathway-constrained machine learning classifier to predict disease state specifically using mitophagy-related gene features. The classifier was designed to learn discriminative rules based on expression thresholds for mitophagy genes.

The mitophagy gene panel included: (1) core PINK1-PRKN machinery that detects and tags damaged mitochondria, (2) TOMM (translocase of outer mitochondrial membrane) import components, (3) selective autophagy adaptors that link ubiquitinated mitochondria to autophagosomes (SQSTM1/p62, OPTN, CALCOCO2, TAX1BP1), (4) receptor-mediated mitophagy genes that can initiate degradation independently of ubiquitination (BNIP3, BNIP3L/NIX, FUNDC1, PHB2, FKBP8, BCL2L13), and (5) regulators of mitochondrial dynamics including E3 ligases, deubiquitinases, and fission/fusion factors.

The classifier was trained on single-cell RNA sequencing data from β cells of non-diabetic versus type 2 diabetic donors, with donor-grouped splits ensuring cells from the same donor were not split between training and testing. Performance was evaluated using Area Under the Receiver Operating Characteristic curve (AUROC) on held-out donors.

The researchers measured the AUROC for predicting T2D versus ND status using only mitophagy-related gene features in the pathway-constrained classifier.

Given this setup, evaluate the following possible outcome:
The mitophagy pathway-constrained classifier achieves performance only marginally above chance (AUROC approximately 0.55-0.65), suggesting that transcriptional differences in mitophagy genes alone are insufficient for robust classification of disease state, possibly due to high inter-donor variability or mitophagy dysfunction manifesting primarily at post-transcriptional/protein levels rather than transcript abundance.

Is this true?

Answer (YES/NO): NO